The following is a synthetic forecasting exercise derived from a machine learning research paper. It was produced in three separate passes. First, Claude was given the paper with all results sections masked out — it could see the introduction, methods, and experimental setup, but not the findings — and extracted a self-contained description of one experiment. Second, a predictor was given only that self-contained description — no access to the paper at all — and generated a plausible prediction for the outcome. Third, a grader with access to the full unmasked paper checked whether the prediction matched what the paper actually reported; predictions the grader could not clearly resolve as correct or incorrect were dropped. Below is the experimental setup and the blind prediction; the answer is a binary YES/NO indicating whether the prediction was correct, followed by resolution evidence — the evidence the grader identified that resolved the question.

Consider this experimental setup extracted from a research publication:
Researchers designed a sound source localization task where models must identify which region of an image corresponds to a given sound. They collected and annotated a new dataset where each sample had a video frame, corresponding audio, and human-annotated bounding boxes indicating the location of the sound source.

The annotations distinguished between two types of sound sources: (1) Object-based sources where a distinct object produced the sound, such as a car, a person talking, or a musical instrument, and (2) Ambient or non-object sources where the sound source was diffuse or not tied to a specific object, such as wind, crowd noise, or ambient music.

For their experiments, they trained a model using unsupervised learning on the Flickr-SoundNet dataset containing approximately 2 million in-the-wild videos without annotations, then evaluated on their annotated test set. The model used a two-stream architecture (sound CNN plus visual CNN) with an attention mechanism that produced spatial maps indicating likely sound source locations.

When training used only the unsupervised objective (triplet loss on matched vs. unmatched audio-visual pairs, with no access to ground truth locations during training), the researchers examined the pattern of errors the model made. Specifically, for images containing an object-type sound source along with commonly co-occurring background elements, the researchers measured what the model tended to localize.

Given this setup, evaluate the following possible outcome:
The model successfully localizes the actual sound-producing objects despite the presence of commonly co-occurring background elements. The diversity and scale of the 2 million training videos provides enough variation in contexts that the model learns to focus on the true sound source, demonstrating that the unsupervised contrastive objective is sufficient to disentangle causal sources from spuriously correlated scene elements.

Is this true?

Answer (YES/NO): NO